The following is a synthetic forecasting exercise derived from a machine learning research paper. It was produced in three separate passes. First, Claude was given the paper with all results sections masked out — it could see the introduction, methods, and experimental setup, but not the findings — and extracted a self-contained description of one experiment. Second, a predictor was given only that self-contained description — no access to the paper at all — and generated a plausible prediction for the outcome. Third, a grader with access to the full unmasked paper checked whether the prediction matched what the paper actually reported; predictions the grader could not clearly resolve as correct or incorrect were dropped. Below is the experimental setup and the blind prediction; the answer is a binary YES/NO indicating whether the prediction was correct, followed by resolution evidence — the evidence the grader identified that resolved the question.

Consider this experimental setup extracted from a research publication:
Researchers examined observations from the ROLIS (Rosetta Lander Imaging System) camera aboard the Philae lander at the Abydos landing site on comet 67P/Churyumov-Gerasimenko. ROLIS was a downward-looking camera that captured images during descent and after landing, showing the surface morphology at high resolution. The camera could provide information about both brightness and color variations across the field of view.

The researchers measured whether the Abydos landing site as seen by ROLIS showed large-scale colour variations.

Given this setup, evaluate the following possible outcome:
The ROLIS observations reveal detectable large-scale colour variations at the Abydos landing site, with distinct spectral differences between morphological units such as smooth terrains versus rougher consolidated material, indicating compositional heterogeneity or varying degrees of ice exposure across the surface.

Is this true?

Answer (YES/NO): NO